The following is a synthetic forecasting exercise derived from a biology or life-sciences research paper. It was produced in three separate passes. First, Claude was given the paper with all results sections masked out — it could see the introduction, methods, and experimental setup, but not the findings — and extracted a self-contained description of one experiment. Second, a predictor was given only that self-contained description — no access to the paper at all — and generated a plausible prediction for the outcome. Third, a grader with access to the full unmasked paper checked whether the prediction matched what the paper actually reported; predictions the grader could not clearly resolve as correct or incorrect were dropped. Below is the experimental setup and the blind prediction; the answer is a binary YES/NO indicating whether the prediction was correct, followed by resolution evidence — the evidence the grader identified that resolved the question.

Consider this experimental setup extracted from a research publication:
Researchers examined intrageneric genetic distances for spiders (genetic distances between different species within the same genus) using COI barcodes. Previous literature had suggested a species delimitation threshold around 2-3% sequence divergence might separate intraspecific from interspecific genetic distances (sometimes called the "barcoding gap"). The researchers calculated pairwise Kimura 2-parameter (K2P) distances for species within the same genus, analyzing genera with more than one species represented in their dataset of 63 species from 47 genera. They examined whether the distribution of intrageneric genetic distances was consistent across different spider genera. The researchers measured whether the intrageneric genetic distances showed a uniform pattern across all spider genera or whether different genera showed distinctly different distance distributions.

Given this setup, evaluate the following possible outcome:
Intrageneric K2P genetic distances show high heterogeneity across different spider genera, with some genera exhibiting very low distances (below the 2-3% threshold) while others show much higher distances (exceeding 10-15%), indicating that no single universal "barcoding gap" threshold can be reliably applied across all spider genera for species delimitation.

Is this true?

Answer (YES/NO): NO